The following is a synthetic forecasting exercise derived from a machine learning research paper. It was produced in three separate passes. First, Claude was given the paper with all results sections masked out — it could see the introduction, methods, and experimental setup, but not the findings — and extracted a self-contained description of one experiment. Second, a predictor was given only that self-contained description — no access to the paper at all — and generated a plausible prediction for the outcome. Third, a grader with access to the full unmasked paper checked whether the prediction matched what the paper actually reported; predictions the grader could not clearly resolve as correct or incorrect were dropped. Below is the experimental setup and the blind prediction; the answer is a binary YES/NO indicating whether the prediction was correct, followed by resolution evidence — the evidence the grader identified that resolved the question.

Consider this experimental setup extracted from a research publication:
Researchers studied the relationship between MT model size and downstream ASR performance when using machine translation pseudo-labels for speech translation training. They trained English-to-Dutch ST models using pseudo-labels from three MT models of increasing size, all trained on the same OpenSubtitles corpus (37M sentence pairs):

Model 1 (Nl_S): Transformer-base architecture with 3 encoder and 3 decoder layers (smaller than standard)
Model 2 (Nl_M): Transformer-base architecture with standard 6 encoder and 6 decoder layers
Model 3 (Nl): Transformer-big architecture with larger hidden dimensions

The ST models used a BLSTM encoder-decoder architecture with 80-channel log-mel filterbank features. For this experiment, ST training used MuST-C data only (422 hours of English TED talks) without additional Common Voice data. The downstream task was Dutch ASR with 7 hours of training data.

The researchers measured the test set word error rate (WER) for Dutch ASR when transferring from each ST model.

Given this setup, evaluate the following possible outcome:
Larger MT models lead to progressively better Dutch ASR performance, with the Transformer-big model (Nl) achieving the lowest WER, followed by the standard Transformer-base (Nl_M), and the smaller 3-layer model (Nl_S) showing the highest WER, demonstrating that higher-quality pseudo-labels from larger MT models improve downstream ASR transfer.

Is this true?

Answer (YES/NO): NO